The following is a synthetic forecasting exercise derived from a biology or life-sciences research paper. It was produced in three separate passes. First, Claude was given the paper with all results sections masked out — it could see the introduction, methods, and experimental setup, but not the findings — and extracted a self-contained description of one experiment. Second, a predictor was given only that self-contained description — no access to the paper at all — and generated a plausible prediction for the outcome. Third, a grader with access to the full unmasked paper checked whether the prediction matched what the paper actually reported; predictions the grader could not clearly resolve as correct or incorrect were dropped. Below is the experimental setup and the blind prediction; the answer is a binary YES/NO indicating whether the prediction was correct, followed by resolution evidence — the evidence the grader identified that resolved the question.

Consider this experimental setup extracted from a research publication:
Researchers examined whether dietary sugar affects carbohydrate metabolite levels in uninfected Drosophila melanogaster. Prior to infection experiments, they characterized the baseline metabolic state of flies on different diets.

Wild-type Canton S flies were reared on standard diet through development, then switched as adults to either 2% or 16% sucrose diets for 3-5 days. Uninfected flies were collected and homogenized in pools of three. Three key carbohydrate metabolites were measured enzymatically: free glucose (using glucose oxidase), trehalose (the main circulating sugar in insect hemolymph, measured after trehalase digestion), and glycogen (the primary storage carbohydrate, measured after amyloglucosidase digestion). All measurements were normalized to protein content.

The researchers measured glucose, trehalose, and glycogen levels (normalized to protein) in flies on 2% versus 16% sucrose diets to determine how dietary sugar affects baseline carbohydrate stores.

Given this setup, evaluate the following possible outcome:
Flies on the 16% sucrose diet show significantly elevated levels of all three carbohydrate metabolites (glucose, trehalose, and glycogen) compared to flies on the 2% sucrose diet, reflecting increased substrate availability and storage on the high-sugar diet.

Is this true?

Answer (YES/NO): YES